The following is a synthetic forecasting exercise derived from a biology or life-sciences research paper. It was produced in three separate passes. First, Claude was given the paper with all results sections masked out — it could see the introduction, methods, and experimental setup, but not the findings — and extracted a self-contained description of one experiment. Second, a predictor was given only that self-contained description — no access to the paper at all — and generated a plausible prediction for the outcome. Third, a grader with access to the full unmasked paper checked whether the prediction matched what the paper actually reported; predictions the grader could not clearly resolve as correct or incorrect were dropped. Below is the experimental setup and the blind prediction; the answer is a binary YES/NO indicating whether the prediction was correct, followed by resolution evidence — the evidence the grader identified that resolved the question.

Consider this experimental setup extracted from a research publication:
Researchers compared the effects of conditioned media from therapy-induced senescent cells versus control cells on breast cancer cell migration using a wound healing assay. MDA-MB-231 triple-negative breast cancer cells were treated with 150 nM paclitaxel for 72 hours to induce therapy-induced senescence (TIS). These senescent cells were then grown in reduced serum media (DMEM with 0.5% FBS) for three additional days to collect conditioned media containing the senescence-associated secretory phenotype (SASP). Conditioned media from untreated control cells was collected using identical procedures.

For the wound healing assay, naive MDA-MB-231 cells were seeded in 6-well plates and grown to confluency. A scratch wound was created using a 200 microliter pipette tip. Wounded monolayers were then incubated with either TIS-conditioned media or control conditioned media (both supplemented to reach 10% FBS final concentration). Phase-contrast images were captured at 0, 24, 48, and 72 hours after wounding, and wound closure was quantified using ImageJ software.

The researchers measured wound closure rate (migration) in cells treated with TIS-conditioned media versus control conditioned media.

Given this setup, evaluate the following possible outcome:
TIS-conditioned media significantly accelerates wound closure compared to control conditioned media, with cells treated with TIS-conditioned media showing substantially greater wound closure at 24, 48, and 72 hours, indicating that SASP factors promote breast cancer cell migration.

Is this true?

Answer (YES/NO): YES